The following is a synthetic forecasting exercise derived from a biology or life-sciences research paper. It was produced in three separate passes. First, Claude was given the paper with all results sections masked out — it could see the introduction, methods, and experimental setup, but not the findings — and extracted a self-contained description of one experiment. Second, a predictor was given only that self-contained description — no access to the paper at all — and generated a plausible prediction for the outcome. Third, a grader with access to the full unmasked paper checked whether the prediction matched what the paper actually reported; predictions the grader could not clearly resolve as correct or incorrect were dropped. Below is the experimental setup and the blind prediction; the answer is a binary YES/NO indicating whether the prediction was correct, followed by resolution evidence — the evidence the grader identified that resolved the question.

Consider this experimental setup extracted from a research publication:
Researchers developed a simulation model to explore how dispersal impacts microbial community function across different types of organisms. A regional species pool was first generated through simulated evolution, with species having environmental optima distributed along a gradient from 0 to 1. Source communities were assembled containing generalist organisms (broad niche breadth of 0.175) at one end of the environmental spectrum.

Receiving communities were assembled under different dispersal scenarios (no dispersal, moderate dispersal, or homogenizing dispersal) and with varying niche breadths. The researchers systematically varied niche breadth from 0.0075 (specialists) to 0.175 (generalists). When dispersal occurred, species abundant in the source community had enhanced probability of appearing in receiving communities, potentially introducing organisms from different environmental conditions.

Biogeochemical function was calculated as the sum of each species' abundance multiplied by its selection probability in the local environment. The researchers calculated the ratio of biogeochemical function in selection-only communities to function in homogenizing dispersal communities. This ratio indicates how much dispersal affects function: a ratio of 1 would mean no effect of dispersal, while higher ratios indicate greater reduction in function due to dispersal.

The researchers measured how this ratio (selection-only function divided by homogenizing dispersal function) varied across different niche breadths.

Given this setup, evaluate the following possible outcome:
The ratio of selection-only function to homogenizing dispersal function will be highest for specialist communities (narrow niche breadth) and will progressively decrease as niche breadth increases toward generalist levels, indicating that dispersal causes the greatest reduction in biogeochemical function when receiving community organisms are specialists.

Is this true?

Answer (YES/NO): YES